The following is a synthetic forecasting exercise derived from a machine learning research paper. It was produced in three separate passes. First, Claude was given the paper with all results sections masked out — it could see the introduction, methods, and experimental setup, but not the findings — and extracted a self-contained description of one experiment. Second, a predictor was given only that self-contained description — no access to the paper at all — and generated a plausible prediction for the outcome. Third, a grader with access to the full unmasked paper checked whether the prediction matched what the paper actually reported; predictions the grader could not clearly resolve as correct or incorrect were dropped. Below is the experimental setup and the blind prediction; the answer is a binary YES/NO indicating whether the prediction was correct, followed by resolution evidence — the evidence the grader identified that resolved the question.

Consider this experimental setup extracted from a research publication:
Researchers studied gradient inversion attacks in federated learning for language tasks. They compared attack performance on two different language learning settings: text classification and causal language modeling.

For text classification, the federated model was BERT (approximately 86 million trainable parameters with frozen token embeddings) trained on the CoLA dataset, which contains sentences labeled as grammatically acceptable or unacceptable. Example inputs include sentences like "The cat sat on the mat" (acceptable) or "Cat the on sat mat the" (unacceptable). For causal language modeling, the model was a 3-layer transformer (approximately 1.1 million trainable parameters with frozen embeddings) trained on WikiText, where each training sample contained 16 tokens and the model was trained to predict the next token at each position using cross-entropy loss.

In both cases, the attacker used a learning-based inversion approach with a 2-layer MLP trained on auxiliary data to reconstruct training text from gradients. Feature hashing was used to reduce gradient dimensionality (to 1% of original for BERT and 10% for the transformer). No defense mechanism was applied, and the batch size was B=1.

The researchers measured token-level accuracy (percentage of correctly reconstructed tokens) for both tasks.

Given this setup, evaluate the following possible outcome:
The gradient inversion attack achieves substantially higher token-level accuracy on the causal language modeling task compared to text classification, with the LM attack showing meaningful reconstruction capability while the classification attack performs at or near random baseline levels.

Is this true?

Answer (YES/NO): NO